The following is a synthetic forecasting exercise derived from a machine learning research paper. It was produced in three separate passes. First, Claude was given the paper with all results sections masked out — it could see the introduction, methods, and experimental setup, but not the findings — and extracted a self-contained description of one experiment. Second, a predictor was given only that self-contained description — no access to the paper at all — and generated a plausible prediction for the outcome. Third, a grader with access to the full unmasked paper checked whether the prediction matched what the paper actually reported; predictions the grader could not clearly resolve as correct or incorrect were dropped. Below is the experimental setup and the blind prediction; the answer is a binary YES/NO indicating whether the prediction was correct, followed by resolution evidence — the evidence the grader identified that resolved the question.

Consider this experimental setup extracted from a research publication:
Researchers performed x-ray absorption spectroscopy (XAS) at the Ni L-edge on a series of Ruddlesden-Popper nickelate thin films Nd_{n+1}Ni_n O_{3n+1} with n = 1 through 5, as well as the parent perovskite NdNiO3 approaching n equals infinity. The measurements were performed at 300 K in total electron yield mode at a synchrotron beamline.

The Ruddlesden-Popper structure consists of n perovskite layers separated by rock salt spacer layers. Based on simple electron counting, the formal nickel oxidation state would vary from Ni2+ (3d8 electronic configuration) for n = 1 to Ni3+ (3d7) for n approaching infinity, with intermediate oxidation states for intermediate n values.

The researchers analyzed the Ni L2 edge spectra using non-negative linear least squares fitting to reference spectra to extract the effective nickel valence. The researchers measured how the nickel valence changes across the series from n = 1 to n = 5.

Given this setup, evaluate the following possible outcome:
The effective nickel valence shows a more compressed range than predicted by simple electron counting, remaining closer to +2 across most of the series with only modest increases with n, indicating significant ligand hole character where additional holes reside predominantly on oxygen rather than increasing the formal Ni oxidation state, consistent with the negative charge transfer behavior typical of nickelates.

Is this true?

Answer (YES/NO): NO